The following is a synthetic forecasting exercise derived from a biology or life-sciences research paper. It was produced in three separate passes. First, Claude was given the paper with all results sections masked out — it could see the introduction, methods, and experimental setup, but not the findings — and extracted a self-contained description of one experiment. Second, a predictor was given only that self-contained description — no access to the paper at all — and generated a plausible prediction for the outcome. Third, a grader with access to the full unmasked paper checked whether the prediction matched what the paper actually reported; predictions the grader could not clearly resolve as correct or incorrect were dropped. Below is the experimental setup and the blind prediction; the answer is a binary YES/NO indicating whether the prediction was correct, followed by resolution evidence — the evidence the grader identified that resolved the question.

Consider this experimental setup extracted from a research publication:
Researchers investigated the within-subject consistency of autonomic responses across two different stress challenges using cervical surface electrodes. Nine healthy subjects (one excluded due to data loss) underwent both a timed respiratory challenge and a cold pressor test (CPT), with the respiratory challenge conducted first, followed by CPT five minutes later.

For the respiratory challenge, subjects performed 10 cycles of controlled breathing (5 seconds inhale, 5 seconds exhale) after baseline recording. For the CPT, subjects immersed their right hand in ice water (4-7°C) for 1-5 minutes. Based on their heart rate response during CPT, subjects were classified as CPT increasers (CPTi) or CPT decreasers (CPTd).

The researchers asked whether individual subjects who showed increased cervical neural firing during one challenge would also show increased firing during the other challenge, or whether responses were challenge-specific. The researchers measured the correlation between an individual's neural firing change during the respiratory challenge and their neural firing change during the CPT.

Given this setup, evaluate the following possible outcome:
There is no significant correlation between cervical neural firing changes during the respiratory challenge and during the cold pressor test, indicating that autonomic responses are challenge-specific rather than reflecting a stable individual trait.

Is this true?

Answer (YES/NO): NO